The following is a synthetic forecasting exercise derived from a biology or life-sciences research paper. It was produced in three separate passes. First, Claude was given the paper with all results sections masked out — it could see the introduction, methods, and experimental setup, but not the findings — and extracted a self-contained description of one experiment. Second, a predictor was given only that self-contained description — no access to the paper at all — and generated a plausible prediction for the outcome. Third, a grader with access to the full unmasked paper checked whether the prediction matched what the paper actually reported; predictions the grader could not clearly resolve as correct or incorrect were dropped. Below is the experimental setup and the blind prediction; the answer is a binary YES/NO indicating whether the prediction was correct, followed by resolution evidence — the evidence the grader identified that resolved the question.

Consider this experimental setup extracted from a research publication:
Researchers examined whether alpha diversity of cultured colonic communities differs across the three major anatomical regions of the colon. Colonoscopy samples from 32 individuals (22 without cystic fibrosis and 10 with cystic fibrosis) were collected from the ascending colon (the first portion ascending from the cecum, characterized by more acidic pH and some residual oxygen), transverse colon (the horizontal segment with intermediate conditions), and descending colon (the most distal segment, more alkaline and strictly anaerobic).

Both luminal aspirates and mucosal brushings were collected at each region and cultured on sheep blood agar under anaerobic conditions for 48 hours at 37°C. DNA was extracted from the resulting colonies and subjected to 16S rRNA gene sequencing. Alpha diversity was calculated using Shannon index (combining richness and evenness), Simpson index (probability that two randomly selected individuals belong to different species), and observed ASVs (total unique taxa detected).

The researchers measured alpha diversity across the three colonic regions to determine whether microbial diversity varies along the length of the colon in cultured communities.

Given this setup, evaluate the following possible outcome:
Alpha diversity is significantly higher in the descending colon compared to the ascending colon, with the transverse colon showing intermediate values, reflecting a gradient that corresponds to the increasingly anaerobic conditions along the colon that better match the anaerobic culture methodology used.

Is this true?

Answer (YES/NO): NO